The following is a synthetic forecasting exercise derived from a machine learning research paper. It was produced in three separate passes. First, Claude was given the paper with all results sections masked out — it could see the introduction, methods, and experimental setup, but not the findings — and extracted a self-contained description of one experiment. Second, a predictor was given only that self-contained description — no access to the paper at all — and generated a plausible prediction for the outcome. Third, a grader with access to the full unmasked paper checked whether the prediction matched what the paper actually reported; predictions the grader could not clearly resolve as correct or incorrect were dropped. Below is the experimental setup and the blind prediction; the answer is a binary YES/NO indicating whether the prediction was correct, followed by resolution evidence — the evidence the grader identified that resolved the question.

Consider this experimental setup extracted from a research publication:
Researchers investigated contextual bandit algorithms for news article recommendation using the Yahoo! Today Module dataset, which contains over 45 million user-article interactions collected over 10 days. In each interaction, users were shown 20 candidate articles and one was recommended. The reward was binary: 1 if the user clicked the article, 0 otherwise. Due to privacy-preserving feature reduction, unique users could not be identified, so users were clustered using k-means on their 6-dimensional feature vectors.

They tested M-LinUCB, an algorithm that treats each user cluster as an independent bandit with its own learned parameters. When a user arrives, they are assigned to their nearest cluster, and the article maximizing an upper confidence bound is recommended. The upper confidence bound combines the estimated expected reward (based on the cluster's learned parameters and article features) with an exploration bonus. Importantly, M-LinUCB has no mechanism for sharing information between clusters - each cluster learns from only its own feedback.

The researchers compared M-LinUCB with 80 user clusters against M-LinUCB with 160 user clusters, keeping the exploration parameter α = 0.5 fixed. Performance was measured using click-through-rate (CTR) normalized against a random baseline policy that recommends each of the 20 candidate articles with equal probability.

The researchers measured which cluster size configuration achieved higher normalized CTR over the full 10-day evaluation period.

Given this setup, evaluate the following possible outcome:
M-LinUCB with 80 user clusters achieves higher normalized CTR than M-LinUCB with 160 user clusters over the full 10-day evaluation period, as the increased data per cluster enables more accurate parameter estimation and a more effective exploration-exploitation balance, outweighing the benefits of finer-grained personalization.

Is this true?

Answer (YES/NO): YES